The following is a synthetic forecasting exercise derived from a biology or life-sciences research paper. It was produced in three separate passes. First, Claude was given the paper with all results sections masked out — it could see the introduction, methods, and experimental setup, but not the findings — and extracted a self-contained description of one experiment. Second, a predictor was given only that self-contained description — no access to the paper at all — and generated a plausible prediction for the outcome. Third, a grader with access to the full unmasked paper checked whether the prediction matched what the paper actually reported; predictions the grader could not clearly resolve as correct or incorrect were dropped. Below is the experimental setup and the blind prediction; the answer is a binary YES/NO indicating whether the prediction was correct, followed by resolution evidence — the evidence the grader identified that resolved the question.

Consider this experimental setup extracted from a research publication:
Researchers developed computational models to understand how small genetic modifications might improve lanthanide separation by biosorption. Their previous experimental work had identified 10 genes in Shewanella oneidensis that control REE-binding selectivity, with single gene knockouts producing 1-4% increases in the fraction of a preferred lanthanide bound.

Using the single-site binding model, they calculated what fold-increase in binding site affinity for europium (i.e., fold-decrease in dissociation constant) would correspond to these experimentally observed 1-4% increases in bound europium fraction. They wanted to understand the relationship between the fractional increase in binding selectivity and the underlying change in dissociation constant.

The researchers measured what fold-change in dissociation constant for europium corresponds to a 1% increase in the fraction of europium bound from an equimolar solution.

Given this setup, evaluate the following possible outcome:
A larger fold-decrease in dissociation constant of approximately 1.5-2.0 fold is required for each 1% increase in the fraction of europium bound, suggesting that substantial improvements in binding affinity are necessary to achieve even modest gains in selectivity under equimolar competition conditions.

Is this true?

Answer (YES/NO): NO